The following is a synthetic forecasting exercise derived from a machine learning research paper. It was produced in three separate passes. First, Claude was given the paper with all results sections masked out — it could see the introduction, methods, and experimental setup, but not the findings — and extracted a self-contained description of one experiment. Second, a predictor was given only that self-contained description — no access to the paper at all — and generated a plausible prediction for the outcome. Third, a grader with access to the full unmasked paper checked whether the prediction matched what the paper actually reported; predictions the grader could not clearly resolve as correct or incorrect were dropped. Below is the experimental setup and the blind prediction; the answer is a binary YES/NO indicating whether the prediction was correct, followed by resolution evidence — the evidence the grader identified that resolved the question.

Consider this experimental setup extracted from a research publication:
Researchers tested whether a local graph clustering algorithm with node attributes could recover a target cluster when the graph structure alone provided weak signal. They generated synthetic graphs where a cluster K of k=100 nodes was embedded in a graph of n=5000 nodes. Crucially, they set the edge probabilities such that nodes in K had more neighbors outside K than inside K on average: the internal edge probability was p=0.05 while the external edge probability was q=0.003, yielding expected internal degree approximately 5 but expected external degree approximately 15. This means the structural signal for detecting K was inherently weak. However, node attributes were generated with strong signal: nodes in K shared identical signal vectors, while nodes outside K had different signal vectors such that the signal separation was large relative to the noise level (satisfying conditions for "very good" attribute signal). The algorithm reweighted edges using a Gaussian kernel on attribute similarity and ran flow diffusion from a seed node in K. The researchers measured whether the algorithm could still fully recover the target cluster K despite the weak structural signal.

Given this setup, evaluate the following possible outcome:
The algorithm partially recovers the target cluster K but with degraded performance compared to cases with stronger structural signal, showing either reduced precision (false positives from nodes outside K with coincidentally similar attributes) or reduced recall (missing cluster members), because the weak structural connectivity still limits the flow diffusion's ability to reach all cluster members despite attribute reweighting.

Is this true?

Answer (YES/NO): NO